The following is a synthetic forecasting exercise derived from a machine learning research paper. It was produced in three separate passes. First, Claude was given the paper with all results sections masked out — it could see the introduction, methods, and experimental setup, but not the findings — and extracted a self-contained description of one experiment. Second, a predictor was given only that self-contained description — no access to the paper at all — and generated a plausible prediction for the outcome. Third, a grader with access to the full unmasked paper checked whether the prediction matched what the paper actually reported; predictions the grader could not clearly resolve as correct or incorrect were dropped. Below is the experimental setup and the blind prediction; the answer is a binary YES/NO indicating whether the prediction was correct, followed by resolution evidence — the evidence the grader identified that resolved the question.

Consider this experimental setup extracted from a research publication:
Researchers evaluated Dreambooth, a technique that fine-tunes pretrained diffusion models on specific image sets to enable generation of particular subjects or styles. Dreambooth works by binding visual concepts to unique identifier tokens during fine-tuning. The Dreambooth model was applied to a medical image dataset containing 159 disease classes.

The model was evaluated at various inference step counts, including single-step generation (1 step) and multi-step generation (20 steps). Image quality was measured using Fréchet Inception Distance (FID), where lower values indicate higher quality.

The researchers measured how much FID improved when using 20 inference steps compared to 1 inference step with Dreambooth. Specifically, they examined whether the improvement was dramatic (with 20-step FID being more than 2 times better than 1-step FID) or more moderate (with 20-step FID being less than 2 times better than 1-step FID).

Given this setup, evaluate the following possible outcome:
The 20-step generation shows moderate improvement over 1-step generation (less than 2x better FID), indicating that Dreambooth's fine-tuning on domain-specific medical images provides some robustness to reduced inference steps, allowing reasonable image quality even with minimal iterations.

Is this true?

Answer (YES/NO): NO